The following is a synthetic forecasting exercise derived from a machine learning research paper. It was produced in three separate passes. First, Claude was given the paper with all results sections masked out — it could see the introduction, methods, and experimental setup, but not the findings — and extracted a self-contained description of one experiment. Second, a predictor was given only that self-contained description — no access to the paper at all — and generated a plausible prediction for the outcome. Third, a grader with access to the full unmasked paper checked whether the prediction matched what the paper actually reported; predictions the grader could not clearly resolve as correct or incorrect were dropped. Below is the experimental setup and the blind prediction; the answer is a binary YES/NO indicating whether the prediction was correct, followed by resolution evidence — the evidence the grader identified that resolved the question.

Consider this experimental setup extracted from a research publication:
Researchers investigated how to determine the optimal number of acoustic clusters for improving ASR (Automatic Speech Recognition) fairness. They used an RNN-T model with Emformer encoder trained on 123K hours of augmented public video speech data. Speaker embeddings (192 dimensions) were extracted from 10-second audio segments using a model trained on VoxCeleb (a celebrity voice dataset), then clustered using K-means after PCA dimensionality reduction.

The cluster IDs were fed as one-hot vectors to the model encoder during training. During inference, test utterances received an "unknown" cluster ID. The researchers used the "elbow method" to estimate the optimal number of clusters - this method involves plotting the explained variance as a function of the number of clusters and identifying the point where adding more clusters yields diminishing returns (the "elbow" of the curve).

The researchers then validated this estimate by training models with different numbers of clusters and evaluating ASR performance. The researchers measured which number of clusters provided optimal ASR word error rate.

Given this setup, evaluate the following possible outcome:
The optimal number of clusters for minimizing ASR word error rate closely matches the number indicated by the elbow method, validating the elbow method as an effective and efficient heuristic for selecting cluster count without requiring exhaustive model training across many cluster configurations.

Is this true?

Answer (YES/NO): YES